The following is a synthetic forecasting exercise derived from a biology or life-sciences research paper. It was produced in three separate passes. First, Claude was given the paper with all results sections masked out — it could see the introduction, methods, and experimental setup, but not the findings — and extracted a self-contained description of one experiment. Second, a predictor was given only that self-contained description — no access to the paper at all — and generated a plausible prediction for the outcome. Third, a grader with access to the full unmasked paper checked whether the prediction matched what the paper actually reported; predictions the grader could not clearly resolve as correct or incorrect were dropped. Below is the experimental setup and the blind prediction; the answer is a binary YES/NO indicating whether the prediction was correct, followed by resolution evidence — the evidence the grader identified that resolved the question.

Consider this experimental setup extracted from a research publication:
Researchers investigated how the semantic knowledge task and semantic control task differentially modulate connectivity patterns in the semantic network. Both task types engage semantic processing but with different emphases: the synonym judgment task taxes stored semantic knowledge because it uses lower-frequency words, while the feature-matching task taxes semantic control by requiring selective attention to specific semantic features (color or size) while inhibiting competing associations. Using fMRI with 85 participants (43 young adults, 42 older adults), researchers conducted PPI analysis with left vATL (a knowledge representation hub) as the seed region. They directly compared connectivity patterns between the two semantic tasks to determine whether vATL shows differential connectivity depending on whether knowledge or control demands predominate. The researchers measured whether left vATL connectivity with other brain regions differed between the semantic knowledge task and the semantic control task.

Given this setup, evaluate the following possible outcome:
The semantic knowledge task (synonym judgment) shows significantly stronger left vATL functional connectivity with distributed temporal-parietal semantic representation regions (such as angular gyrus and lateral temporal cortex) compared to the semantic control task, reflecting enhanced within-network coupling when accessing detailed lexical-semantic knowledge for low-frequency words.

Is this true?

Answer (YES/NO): NO